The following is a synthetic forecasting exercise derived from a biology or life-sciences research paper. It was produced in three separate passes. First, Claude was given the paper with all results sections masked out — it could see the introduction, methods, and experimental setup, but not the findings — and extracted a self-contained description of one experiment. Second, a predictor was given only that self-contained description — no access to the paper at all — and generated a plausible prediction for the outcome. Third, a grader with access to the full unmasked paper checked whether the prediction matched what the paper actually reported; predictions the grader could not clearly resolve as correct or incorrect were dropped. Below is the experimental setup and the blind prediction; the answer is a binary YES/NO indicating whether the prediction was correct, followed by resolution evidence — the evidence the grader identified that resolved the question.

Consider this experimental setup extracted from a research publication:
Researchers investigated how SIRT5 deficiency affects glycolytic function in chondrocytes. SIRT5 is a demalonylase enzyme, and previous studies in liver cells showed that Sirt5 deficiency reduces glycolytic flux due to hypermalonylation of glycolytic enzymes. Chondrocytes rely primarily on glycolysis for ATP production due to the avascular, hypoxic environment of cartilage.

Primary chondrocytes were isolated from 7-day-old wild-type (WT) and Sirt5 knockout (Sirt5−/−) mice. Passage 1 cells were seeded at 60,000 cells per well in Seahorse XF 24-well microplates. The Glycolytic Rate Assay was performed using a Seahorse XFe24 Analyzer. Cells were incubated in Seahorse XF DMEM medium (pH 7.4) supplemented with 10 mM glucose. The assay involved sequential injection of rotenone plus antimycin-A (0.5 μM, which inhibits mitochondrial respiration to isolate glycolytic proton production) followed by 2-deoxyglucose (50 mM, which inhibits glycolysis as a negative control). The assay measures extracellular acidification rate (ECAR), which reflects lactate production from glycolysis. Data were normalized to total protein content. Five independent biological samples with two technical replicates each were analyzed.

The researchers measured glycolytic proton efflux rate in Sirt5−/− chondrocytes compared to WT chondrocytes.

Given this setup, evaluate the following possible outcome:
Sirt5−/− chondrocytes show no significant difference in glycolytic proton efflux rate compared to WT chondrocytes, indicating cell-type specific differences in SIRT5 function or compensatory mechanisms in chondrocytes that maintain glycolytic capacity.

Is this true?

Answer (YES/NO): NO